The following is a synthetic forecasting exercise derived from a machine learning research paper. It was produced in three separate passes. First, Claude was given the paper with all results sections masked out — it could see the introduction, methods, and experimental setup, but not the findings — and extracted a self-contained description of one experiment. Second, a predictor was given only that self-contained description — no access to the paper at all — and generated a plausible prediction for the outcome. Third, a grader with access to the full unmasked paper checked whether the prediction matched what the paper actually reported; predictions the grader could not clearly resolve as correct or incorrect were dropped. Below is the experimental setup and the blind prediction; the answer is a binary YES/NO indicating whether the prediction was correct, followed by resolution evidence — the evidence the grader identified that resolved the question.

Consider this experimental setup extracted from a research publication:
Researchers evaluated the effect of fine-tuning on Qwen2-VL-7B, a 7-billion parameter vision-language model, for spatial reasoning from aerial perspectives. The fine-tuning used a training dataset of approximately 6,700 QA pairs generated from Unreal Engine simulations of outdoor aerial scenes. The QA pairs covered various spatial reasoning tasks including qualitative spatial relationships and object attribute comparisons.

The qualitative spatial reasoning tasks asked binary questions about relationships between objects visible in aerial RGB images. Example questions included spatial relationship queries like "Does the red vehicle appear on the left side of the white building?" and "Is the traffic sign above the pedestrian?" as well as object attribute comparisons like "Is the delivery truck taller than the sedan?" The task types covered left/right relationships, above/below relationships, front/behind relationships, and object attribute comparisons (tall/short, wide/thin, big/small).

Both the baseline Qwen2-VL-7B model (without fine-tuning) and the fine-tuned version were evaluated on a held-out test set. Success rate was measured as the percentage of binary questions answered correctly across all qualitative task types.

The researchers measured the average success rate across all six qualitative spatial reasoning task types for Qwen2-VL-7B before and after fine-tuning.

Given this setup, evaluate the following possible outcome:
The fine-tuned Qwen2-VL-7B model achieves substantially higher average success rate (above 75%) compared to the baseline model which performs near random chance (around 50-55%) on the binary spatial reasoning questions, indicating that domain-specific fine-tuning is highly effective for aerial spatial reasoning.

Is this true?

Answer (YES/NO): NO